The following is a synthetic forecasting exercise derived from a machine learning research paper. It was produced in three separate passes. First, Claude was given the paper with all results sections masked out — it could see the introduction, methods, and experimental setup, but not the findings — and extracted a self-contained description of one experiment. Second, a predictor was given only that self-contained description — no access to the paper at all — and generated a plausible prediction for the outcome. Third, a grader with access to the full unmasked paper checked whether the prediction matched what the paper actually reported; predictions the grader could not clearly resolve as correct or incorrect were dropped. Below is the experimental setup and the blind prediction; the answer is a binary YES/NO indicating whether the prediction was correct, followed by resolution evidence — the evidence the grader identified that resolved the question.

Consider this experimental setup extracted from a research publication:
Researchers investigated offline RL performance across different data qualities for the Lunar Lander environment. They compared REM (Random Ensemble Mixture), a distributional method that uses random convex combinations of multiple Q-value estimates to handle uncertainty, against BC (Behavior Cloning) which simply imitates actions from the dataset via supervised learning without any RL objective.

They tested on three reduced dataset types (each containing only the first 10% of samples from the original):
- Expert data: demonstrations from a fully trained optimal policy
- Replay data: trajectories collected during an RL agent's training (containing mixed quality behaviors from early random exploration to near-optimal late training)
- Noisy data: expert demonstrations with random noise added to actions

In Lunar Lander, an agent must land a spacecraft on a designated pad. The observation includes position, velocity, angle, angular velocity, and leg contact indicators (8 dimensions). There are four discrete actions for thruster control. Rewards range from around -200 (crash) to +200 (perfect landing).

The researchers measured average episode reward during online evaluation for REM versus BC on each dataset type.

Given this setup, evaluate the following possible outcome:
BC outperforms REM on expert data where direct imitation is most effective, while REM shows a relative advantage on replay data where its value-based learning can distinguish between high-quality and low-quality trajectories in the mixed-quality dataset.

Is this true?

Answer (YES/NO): NO